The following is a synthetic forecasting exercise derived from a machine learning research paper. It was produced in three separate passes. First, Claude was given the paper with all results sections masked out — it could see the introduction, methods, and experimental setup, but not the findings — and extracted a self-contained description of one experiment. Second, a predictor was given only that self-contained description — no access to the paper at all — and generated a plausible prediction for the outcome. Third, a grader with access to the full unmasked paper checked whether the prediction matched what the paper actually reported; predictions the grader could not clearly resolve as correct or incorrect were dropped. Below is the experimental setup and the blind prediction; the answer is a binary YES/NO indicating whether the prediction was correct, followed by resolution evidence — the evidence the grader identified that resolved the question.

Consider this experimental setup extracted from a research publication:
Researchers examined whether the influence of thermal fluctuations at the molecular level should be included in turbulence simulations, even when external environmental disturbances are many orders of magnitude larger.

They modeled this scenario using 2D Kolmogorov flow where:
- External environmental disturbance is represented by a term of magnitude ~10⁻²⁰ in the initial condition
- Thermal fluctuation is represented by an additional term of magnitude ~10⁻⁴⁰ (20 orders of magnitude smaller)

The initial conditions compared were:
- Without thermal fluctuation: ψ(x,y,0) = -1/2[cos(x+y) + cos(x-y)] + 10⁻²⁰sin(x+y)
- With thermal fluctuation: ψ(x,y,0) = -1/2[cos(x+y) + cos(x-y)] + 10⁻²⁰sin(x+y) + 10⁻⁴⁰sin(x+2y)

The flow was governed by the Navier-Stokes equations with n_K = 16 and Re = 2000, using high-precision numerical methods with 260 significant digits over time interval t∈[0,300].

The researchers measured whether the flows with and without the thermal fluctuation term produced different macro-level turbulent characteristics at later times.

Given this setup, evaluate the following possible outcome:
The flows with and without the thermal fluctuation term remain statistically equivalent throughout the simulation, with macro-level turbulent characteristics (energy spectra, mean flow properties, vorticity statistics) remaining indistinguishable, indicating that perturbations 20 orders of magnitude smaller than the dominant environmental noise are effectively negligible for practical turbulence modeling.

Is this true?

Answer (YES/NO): NO